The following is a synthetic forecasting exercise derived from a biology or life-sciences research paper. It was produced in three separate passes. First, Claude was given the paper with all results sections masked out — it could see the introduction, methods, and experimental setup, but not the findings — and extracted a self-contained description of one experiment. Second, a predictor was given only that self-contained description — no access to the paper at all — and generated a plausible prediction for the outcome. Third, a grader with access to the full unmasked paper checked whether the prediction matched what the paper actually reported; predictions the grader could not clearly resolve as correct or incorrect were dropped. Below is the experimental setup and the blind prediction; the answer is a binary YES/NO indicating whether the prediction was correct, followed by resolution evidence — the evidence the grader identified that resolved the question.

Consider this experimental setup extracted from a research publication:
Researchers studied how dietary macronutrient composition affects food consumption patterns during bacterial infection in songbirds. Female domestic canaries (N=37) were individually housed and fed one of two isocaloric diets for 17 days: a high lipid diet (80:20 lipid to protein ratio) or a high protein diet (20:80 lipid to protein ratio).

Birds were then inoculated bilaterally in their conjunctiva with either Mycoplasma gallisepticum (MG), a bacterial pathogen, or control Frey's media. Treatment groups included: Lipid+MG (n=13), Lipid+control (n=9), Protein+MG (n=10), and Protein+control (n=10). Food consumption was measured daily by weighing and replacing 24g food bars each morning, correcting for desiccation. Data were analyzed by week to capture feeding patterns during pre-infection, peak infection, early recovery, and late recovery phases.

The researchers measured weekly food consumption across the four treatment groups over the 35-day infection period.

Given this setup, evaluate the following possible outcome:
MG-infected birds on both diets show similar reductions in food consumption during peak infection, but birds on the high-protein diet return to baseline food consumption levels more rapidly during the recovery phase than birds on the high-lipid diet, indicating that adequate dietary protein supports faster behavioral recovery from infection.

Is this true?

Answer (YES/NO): NO